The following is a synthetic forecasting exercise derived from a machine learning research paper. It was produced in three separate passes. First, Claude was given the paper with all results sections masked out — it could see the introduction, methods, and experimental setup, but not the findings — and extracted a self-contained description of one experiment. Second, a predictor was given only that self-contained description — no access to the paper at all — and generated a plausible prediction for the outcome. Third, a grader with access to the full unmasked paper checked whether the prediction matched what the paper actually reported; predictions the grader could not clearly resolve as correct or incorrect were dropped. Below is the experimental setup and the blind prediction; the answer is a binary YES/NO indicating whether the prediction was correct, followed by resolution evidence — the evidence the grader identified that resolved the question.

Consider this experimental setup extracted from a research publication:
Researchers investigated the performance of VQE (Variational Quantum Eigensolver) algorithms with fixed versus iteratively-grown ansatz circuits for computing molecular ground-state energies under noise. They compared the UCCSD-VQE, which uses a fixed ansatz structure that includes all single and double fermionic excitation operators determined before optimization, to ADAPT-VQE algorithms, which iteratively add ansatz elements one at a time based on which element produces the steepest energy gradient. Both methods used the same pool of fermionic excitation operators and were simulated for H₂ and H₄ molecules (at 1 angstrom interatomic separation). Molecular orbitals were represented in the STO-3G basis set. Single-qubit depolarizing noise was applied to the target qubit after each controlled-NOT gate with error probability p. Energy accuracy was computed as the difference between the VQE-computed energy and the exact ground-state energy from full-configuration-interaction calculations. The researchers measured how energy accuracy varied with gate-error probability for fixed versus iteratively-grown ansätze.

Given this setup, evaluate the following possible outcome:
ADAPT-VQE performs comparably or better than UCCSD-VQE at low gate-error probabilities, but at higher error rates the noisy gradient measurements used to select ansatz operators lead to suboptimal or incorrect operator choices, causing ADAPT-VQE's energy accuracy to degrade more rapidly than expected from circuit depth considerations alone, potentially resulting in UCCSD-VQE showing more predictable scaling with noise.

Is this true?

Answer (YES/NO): NO